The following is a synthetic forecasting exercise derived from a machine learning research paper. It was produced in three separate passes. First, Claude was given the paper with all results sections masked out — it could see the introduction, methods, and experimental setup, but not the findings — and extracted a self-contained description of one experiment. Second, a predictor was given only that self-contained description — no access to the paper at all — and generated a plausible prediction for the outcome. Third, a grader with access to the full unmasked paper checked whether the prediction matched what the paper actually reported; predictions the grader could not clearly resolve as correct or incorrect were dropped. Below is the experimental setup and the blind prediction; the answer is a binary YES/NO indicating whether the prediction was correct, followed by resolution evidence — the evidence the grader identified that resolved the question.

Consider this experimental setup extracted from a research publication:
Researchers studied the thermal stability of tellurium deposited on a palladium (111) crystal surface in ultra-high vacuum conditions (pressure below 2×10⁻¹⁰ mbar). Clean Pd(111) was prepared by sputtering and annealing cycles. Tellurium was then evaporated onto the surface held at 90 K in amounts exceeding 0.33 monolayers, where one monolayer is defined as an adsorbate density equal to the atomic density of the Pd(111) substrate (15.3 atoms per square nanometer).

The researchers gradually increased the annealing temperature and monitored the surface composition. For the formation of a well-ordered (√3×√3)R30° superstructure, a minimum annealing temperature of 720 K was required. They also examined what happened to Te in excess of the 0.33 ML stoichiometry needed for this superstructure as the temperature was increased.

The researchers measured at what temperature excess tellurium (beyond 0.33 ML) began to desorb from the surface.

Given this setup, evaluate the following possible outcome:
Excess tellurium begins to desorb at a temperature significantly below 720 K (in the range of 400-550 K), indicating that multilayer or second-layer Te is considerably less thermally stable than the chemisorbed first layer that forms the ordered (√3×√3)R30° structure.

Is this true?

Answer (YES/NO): YES